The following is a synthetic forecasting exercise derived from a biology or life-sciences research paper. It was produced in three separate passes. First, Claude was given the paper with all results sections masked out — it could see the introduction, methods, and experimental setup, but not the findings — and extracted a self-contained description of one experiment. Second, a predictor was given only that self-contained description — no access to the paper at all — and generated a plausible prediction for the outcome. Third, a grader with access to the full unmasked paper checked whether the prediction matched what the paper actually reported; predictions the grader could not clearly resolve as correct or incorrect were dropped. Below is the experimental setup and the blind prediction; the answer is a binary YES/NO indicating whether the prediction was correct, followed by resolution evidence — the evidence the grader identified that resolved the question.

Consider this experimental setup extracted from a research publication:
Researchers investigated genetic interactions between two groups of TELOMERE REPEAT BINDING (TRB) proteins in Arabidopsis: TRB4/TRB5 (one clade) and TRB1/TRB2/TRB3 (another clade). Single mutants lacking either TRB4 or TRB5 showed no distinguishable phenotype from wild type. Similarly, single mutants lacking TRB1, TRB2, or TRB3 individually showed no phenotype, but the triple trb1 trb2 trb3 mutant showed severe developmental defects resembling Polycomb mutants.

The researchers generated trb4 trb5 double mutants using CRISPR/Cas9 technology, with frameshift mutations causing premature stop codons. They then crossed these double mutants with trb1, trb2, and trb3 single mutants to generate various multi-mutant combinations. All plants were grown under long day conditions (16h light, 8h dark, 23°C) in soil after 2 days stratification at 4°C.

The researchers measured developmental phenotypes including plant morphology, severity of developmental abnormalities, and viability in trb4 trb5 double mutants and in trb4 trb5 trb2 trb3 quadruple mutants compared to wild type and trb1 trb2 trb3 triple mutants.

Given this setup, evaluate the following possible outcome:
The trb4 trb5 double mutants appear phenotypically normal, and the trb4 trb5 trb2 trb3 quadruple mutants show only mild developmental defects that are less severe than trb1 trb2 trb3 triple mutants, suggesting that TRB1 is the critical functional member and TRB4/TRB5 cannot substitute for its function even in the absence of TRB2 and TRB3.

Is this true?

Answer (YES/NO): NO